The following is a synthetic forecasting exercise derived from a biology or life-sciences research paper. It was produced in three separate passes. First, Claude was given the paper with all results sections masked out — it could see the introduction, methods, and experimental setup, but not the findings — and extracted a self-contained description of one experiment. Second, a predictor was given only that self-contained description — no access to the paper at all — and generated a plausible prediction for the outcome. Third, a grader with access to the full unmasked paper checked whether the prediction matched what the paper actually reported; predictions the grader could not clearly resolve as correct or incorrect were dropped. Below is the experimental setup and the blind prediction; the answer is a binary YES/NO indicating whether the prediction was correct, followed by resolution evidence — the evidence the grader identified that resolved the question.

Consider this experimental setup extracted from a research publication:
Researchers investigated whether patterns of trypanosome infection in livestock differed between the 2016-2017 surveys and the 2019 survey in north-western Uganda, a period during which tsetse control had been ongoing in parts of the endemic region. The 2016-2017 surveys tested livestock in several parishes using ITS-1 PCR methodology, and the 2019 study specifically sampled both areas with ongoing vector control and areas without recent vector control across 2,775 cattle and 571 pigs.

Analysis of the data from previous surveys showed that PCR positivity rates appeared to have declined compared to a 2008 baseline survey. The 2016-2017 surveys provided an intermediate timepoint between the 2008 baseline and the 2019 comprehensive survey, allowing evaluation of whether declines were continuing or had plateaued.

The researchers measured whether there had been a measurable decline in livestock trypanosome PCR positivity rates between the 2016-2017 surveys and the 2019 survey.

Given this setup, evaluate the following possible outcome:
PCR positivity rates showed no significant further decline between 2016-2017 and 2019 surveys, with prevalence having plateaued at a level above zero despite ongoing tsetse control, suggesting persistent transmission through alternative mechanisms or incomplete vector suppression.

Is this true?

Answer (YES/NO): YES